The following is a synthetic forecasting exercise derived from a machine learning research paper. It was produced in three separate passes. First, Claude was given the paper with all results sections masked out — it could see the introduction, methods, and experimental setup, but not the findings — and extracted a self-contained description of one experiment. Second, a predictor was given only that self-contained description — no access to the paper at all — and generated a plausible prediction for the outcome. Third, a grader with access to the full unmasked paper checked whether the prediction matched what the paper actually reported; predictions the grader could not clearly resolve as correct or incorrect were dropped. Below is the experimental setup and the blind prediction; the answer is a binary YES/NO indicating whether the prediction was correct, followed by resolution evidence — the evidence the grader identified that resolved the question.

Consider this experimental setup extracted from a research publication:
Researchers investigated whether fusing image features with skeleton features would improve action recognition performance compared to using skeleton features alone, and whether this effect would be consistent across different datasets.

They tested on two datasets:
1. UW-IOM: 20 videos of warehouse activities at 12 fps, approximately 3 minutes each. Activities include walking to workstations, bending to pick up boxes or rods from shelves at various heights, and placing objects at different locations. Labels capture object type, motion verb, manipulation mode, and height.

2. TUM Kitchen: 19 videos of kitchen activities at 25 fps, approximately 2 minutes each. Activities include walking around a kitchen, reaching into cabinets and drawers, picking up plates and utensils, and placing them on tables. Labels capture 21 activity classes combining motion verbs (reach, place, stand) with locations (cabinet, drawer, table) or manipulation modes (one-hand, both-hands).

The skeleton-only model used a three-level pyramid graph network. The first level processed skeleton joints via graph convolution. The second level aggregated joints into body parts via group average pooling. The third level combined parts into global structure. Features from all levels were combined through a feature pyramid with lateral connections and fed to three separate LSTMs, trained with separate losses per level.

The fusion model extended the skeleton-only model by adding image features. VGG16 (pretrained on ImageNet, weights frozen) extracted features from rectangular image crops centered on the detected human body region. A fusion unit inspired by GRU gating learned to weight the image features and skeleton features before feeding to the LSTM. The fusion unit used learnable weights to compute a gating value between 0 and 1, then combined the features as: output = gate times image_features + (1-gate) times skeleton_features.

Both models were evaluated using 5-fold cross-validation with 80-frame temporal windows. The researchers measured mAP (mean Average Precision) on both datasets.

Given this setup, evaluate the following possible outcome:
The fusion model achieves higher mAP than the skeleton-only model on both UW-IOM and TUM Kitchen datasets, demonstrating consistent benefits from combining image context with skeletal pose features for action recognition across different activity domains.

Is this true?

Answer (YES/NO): NO